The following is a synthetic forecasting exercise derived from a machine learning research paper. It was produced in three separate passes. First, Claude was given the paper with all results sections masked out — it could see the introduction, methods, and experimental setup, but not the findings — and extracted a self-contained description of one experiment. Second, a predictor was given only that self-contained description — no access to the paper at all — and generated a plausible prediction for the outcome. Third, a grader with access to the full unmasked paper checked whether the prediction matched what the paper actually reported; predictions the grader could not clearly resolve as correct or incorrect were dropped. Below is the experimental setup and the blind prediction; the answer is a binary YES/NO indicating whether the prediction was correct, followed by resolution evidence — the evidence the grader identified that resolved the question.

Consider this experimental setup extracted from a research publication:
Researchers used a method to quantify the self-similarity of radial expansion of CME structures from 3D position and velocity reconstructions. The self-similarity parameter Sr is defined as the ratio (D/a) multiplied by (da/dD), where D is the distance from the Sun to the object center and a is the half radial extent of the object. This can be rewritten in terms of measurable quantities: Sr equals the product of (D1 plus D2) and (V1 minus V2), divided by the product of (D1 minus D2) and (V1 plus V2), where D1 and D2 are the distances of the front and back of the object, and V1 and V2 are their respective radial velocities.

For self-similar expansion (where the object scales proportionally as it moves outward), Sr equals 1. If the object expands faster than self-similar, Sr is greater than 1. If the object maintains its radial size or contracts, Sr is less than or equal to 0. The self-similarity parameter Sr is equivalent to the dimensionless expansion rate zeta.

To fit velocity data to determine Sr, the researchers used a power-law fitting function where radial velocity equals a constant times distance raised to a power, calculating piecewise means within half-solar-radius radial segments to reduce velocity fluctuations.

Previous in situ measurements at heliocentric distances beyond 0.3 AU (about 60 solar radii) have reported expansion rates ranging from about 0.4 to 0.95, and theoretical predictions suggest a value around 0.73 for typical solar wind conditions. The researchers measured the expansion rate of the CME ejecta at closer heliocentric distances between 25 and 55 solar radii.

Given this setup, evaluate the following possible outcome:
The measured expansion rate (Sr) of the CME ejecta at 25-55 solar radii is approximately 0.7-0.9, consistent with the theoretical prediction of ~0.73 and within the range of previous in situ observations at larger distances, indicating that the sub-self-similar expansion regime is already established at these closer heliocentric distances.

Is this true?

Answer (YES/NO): NO